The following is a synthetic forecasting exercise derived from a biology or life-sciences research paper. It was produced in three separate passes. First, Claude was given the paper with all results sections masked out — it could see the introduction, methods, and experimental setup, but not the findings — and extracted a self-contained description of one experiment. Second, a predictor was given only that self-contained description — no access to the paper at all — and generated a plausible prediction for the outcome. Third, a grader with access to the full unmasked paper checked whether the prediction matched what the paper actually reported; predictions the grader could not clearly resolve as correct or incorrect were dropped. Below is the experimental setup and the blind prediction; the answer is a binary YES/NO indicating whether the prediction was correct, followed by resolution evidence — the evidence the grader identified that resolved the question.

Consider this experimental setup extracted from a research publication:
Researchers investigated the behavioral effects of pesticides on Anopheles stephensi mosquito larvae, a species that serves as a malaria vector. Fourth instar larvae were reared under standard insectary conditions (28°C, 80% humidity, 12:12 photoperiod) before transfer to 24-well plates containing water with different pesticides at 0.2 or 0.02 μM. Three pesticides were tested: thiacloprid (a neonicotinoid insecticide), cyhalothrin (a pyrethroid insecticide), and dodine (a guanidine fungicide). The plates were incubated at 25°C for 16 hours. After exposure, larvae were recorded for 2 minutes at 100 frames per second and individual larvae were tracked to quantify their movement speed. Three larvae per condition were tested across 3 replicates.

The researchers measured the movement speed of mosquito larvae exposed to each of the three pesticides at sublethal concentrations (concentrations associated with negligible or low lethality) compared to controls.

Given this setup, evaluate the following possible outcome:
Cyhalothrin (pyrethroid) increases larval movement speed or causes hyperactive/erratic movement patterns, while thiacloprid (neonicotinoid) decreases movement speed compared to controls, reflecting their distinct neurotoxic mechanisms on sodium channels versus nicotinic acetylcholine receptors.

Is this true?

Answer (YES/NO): NO